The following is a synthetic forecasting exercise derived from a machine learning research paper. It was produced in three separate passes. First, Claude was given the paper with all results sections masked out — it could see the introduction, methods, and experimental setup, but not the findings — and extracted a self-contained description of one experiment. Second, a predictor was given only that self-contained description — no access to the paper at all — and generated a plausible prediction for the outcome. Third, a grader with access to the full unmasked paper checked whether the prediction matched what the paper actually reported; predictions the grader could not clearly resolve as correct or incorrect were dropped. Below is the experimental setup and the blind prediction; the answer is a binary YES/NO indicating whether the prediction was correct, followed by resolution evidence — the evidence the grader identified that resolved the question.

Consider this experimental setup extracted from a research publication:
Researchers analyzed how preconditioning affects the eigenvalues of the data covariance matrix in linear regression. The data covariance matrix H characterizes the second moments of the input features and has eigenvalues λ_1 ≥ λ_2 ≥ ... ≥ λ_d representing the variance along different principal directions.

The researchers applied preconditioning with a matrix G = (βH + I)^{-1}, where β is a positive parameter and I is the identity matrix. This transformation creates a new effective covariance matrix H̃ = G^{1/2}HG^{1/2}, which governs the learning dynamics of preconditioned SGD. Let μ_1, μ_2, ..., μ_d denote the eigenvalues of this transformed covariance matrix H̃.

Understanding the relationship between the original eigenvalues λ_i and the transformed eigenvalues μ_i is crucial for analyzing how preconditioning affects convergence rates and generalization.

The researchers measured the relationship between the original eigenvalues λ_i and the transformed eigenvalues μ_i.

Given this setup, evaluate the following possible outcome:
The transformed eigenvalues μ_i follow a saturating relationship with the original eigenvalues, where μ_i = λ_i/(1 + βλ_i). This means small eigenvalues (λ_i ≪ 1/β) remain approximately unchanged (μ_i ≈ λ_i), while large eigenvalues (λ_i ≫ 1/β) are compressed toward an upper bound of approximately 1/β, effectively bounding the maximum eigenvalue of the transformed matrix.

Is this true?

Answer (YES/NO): YES